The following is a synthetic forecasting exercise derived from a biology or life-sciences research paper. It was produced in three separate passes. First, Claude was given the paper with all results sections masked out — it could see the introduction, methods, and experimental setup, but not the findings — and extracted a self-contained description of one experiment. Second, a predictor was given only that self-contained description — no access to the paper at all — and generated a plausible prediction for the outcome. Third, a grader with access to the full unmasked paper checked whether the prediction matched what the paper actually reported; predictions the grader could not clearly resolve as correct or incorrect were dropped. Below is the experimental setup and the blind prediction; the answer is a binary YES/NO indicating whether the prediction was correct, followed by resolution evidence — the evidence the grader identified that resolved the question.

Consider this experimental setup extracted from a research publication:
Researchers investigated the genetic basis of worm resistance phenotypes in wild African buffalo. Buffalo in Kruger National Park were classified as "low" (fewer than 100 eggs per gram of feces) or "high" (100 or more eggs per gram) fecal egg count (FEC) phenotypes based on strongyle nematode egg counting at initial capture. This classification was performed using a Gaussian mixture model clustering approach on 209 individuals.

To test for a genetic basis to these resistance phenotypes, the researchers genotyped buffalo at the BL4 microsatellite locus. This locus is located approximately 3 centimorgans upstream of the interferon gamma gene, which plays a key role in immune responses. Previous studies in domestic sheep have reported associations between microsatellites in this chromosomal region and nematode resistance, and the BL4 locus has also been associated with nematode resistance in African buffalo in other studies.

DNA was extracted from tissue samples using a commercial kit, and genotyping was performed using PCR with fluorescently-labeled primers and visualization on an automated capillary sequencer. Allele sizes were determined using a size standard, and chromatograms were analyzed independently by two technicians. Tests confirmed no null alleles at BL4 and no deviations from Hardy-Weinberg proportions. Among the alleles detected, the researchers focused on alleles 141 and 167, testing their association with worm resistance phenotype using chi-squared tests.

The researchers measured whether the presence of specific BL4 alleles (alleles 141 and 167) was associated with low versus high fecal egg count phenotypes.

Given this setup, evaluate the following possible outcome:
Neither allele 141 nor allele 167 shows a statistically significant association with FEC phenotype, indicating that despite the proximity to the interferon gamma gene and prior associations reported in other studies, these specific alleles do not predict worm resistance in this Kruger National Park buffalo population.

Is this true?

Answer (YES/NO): NO